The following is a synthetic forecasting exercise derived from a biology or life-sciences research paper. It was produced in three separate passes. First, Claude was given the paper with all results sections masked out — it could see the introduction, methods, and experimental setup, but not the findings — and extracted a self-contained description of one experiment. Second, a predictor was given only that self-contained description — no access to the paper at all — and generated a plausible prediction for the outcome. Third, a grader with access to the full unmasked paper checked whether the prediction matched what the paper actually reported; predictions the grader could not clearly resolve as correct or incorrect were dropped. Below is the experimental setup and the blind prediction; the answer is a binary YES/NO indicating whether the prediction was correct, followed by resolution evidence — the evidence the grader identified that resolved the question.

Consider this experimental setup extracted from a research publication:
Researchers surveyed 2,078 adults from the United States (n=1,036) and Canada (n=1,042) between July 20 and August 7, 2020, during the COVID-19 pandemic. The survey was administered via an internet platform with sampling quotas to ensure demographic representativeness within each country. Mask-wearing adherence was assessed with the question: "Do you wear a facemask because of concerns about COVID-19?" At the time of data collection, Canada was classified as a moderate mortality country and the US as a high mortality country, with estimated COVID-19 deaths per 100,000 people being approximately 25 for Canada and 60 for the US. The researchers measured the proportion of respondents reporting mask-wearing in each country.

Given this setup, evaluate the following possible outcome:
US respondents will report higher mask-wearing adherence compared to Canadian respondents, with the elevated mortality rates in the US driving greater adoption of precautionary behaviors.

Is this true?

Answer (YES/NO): YES